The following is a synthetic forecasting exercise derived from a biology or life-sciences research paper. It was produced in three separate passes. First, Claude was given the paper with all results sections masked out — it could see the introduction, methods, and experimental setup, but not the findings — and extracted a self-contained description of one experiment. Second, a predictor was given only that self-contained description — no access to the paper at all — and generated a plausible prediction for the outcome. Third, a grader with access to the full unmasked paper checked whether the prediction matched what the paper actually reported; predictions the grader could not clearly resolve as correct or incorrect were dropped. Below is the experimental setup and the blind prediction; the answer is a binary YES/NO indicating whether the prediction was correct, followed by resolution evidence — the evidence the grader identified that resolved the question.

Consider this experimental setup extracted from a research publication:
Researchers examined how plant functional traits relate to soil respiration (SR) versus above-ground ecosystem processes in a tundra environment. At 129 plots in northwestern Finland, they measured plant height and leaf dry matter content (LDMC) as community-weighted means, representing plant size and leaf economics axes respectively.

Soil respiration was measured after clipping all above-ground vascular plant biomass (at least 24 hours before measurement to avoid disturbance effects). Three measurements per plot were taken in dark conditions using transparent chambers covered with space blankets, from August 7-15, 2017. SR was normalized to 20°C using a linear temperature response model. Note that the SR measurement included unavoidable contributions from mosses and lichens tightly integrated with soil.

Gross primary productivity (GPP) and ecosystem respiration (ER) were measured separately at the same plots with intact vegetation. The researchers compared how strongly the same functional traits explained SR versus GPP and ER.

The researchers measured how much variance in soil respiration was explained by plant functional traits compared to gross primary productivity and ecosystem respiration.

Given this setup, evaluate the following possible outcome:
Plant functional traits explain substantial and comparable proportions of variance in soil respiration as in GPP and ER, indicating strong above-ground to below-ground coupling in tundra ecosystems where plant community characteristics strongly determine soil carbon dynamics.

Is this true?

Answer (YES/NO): YES